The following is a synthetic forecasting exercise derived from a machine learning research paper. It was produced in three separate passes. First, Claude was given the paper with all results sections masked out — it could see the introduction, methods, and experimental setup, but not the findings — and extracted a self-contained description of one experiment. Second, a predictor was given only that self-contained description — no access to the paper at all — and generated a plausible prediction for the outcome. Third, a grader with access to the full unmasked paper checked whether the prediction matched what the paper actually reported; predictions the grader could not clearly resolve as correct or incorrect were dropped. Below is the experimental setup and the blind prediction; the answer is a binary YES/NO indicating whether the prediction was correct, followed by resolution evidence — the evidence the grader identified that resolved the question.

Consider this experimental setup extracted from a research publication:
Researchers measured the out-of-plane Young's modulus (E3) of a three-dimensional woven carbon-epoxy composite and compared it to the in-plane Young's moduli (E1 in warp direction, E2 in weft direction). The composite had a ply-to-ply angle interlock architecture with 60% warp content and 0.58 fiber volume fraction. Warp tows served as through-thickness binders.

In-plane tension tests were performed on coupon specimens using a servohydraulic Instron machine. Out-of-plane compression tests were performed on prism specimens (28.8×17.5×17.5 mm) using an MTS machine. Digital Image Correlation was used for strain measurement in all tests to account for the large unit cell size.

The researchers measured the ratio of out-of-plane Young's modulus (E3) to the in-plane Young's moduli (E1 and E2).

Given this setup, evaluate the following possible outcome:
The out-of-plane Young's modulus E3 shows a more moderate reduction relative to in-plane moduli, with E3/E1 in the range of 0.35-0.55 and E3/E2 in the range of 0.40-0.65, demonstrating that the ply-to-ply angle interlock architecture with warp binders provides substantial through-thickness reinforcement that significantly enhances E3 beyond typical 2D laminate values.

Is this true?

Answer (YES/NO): NO